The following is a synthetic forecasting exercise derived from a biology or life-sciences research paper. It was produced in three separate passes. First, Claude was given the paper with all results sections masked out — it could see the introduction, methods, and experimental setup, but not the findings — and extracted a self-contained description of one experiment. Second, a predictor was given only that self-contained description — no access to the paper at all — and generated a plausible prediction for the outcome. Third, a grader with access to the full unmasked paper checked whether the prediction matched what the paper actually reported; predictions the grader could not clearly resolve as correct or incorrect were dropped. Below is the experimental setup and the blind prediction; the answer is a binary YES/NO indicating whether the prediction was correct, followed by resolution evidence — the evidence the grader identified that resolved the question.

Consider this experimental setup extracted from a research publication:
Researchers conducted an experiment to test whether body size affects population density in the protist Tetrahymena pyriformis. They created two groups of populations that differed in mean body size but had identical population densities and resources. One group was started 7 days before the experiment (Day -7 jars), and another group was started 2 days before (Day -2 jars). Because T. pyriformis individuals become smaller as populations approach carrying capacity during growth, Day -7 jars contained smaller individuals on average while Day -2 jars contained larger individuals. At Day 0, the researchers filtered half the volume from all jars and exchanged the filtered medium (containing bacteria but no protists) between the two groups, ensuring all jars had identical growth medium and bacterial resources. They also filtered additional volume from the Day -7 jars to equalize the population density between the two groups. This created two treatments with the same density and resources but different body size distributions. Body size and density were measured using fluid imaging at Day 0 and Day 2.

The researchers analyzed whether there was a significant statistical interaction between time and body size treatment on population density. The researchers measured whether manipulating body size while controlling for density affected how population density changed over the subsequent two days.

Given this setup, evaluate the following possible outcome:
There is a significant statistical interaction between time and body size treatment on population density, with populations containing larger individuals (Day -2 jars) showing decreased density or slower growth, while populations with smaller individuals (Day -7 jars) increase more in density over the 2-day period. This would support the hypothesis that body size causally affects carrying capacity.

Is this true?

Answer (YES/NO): NO